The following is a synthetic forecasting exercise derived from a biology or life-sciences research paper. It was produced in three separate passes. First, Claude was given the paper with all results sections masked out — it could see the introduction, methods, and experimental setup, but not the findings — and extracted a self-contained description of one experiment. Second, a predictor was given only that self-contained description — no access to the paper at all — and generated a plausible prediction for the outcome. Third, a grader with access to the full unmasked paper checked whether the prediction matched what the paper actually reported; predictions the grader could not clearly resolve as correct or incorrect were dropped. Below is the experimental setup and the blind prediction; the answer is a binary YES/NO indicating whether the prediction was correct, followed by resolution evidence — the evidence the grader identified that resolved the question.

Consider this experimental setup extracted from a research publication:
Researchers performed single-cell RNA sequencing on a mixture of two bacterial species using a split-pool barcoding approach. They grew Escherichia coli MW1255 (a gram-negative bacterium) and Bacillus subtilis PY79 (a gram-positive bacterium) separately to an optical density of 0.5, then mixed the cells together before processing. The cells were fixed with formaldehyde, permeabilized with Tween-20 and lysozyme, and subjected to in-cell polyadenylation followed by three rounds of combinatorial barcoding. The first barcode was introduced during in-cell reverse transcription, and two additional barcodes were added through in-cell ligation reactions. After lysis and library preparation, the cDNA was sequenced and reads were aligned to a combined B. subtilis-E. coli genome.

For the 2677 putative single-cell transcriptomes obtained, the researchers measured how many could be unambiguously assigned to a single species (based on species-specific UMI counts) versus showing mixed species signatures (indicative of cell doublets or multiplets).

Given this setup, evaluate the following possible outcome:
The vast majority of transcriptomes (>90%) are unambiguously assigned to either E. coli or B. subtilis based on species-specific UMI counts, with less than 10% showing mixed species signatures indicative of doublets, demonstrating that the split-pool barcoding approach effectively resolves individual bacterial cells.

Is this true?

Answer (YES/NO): YES